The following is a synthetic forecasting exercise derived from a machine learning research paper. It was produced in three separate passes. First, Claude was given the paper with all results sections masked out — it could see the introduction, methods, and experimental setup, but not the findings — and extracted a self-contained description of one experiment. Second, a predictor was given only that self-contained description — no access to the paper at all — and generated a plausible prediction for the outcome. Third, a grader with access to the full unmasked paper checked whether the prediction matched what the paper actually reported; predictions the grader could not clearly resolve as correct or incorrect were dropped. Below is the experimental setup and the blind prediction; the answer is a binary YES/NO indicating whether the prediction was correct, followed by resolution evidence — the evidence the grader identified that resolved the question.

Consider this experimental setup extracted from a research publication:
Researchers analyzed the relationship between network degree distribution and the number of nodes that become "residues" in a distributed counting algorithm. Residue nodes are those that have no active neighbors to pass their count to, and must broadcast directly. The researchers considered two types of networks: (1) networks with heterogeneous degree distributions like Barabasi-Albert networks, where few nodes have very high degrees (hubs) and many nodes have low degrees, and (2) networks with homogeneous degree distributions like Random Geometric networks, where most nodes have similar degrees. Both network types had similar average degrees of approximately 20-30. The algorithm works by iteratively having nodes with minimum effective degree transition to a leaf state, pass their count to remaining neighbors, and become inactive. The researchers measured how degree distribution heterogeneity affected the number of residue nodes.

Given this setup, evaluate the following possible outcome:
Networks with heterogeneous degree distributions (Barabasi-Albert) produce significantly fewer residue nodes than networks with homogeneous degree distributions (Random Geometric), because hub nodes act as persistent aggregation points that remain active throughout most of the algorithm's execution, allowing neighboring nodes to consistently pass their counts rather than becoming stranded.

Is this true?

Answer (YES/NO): YES